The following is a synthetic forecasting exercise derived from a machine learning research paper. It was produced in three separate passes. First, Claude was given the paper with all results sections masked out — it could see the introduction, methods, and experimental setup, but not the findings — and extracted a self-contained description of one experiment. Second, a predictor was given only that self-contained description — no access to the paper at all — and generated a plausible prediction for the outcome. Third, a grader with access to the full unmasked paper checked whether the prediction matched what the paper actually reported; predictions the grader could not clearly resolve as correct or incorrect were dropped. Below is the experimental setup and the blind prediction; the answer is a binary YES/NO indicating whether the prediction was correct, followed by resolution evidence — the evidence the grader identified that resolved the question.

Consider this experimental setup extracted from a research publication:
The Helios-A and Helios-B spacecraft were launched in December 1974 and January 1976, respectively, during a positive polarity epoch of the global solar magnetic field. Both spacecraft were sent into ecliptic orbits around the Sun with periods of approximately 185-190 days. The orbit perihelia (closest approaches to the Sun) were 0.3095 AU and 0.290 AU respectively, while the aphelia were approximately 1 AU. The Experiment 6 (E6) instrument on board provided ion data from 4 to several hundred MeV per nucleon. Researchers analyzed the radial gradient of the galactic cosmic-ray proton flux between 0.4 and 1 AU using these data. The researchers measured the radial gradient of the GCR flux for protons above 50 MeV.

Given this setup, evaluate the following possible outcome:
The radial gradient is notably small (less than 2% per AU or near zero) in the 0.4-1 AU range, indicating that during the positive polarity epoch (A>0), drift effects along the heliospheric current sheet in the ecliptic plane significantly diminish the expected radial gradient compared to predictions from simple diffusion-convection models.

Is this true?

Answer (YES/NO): NO